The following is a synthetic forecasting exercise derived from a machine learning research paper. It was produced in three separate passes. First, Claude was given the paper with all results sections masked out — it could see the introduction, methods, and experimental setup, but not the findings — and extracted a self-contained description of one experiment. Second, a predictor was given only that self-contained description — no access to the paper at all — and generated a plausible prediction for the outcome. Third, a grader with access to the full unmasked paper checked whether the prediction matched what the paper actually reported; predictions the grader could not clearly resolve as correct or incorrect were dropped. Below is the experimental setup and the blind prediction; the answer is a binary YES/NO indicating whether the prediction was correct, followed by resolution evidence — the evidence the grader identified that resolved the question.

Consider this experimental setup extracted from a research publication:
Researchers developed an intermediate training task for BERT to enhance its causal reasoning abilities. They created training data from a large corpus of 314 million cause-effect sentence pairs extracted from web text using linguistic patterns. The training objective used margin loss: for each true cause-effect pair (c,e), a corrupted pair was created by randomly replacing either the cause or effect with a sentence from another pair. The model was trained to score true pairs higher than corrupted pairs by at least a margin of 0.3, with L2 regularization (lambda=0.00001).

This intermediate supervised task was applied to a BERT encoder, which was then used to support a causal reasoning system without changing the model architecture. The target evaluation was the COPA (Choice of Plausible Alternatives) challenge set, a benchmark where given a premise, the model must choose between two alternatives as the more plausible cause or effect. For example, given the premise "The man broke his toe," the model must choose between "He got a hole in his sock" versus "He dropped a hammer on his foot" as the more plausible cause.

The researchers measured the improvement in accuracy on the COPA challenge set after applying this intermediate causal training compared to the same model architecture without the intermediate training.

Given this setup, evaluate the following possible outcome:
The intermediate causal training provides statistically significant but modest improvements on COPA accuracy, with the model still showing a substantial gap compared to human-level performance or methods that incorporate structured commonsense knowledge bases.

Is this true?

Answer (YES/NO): NO